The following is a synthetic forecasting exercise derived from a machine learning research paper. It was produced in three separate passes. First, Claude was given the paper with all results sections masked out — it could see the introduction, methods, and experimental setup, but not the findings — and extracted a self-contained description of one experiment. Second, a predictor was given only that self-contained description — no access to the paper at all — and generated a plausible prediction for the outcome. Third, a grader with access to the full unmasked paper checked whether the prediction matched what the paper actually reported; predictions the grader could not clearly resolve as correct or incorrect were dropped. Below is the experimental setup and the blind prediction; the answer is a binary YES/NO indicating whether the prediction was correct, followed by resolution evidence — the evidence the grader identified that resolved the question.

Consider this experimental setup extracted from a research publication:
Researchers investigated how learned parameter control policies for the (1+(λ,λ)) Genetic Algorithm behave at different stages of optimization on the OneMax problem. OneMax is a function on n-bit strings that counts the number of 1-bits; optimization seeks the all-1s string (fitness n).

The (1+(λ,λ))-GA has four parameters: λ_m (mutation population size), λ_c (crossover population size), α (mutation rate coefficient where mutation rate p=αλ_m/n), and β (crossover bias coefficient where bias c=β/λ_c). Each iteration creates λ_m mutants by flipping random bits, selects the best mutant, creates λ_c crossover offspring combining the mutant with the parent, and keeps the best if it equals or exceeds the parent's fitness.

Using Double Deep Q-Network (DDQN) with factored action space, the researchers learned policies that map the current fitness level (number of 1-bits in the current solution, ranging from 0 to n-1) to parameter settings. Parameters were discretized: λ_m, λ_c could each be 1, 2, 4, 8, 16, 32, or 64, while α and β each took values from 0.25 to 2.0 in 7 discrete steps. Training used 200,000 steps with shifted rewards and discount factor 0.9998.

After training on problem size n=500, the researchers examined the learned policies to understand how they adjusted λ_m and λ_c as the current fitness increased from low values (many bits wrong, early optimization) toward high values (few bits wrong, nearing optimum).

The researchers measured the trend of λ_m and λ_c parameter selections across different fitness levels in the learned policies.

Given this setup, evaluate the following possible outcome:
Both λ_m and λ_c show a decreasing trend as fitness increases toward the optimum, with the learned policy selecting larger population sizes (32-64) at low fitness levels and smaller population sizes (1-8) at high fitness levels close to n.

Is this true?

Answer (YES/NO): NO